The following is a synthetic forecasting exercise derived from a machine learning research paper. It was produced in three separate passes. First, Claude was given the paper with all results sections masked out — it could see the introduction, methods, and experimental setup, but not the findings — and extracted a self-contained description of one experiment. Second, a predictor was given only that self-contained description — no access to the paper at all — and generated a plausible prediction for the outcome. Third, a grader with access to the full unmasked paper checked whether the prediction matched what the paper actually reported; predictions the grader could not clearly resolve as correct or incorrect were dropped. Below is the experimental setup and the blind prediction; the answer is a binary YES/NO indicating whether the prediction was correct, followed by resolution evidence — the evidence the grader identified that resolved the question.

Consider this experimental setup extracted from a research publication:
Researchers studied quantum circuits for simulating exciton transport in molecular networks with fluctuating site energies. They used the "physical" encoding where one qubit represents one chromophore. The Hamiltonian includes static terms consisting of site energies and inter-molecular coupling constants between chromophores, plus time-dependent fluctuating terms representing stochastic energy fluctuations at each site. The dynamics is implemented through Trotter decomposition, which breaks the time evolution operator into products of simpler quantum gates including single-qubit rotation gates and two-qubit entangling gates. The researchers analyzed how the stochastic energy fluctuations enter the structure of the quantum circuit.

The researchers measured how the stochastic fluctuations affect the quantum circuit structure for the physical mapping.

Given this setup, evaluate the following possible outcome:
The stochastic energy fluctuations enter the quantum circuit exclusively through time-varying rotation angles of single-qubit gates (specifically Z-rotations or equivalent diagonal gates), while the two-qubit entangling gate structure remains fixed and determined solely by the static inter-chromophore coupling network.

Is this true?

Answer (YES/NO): YES